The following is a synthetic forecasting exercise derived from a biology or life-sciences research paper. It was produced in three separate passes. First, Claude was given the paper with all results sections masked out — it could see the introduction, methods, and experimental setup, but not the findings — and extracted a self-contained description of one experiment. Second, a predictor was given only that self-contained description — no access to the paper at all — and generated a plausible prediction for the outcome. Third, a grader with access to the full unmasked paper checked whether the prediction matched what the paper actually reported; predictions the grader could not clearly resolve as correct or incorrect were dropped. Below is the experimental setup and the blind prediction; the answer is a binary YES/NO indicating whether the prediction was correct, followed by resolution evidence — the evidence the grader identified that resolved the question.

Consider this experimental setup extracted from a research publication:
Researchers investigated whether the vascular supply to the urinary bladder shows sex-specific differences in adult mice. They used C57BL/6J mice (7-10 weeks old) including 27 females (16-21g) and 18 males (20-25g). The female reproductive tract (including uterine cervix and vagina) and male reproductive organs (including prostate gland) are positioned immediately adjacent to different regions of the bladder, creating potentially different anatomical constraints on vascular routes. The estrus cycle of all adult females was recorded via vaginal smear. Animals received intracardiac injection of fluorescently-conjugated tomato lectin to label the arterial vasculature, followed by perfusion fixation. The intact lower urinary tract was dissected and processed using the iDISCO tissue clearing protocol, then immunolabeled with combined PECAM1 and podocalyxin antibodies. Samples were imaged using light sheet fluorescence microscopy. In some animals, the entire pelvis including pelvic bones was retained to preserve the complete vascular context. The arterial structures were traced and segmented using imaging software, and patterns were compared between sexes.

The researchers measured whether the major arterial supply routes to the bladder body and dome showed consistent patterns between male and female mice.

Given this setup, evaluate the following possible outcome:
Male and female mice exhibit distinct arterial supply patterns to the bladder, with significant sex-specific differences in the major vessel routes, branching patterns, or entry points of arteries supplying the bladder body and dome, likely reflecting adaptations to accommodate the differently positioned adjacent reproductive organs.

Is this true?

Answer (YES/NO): NO